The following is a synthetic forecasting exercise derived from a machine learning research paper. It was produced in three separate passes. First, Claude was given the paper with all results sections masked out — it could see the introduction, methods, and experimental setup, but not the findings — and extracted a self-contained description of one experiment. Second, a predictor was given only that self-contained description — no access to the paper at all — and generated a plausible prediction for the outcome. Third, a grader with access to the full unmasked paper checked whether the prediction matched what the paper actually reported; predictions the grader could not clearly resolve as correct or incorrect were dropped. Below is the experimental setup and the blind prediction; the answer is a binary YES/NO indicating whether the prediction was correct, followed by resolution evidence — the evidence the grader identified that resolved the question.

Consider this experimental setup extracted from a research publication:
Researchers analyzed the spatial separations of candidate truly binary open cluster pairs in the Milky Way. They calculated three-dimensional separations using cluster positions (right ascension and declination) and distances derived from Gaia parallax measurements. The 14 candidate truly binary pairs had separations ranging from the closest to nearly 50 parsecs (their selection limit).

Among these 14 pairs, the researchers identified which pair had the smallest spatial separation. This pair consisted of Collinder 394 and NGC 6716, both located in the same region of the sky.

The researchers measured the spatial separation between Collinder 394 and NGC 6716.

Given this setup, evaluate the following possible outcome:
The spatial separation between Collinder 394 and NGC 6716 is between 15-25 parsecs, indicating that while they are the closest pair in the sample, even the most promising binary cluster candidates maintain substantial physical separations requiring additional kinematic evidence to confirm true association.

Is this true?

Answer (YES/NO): NO